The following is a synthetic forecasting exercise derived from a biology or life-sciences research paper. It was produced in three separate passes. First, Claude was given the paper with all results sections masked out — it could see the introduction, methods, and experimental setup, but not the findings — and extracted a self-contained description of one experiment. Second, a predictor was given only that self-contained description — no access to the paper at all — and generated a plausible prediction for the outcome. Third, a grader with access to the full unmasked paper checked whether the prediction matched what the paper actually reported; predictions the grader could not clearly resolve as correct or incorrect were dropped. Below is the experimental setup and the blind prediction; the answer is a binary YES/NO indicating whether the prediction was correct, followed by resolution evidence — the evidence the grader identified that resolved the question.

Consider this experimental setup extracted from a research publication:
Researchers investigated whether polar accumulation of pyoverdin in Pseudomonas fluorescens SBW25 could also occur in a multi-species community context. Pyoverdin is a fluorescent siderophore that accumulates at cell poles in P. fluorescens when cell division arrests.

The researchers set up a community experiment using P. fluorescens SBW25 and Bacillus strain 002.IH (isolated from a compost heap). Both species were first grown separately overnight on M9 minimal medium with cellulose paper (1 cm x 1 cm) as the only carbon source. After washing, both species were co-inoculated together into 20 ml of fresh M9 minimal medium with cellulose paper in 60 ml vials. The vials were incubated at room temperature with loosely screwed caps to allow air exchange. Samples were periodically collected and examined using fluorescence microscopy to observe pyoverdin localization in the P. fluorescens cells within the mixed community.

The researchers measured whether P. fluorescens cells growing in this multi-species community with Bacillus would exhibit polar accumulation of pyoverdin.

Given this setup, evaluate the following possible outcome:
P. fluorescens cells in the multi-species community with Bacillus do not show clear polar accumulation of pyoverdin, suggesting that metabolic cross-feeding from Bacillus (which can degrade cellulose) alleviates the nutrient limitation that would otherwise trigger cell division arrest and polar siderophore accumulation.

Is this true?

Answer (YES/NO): NO